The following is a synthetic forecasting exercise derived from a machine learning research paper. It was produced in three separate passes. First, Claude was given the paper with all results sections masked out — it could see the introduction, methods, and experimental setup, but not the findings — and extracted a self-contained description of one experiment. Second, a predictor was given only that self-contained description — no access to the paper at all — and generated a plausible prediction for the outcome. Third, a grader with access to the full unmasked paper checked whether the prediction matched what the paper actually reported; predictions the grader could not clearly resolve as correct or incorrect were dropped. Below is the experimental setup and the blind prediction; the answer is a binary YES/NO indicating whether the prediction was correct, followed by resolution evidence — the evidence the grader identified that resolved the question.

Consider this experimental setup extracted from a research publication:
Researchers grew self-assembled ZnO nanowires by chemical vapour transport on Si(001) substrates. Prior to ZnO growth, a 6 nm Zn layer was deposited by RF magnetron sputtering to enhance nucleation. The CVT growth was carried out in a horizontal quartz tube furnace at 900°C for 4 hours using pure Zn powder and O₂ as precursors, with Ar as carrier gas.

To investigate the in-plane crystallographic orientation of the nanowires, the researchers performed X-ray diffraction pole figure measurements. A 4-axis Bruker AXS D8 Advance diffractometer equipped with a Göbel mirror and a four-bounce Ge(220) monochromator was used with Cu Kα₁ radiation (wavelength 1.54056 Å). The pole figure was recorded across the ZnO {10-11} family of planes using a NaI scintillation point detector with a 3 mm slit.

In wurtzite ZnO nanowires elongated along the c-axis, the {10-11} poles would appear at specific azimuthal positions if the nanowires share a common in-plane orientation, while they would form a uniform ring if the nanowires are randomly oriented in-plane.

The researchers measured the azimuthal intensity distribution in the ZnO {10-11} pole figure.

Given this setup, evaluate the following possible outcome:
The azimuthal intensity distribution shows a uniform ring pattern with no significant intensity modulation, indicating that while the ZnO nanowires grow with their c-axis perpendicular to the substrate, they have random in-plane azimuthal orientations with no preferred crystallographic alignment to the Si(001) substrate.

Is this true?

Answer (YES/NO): YES